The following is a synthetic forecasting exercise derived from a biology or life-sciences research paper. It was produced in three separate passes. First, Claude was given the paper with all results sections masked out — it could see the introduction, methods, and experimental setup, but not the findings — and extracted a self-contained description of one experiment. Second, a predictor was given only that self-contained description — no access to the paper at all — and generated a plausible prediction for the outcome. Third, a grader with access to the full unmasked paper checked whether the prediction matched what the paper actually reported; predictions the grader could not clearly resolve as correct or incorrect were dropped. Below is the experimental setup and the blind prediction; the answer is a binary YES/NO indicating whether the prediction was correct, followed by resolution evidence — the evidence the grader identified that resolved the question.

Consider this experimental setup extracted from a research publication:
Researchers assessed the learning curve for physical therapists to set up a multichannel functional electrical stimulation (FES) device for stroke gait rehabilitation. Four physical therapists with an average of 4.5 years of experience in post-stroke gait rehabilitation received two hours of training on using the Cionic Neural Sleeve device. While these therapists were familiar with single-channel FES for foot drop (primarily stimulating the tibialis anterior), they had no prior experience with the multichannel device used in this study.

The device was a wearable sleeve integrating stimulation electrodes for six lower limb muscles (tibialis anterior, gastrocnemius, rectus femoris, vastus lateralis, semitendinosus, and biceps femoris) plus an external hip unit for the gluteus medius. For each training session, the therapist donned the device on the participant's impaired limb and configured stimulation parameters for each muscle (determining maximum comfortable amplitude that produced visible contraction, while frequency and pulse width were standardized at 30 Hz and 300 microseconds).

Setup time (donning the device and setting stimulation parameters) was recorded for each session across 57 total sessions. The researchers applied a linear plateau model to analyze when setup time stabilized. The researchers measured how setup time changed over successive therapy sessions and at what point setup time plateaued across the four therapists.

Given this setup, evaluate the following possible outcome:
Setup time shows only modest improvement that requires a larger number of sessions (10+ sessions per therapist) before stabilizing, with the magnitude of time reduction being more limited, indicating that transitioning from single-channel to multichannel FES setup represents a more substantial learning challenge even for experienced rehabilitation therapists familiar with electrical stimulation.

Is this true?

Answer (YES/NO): NO